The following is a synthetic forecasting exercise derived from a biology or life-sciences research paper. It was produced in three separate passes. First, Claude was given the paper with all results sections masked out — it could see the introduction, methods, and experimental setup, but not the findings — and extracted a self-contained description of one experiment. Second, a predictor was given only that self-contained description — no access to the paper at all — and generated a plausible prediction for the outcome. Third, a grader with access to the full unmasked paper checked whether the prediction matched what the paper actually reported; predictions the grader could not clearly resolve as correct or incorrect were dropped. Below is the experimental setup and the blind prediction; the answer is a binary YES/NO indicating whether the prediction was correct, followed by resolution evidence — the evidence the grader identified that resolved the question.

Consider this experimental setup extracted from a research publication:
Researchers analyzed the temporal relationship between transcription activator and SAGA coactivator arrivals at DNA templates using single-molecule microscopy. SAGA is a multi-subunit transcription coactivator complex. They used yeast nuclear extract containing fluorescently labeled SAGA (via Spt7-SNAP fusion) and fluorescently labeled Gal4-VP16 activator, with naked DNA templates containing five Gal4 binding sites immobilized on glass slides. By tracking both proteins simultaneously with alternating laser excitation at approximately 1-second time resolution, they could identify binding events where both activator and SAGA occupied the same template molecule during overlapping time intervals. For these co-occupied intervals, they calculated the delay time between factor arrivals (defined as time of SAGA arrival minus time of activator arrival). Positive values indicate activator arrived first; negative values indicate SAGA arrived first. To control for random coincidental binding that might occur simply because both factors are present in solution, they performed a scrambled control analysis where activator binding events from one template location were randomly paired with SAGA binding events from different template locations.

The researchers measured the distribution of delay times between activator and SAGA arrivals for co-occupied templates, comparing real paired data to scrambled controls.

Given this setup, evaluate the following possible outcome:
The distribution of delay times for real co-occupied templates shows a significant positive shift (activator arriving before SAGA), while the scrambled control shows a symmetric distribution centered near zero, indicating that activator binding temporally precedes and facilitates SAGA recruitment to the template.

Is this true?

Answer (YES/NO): YES